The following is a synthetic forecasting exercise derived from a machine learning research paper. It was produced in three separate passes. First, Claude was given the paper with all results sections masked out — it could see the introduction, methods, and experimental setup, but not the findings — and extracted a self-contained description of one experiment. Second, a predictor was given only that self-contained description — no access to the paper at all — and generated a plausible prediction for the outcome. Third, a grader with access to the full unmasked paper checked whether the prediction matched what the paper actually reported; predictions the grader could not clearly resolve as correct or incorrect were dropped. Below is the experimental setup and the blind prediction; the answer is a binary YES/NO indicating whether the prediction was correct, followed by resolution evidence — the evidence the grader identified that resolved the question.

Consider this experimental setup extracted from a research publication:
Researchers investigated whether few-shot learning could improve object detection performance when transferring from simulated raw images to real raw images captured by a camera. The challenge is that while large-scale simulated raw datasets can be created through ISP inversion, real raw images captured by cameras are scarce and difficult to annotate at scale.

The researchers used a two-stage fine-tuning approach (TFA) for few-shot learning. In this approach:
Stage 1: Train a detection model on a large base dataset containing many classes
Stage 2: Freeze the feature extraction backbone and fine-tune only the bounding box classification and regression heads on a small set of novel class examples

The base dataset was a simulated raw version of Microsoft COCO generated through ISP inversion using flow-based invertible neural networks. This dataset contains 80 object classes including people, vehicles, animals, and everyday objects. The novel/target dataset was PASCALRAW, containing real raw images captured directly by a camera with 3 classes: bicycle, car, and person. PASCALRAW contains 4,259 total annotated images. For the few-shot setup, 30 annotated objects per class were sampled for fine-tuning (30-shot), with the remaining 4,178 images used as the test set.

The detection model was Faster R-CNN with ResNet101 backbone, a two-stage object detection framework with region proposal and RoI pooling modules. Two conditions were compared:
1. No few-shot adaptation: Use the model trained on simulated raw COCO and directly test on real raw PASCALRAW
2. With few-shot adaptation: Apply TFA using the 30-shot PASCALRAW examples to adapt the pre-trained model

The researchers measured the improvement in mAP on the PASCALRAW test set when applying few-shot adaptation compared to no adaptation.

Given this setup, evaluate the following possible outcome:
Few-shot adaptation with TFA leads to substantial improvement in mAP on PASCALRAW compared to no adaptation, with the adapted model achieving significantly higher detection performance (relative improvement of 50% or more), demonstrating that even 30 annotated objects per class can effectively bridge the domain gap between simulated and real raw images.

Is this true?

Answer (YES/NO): YES